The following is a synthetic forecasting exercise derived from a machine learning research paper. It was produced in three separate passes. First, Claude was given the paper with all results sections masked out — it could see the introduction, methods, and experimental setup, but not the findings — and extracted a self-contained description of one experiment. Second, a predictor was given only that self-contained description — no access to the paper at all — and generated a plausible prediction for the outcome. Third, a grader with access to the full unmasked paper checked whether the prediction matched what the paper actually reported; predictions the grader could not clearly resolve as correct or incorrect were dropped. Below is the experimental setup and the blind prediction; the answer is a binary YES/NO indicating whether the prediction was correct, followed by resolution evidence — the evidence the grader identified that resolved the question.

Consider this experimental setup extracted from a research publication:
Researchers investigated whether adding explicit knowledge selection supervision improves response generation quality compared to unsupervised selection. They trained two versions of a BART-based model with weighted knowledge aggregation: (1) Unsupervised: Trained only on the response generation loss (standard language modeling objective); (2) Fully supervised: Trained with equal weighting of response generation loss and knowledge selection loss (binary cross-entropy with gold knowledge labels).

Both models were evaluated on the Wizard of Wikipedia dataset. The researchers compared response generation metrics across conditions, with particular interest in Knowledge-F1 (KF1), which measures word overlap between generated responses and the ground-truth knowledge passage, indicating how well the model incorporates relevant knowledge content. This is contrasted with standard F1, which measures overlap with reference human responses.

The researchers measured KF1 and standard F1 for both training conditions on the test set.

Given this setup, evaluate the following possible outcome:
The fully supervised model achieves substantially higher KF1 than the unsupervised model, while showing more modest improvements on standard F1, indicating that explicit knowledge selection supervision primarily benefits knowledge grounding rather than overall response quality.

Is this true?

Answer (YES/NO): NO